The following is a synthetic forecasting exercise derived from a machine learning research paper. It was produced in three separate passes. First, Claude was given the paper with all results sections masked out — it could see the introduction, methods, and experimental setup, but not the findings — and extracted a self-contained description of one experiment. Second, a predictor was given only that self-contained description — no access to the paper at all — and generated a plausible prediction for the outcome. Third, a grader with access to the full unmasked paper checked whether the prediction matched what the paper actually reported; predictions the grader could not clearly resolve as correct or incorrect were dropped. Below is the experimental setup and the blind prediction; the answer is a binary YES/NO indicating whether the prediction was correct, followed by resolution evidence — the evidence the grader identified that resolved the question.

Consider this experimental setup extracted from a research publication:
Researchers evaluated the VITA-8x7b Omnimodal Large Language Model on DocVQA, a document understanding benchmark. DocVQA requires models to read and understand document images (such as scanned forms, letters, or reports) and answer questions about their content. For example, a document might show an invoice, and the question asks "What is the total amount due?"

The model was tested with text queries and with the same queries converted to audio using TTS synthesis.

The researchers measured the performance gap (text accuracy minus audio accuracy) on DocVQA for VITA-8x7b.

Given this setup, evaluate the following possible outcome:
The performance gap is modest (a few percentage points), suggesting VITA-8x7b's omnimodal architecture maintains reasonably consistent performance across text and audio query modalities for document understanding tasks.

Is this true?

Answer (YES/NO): NO